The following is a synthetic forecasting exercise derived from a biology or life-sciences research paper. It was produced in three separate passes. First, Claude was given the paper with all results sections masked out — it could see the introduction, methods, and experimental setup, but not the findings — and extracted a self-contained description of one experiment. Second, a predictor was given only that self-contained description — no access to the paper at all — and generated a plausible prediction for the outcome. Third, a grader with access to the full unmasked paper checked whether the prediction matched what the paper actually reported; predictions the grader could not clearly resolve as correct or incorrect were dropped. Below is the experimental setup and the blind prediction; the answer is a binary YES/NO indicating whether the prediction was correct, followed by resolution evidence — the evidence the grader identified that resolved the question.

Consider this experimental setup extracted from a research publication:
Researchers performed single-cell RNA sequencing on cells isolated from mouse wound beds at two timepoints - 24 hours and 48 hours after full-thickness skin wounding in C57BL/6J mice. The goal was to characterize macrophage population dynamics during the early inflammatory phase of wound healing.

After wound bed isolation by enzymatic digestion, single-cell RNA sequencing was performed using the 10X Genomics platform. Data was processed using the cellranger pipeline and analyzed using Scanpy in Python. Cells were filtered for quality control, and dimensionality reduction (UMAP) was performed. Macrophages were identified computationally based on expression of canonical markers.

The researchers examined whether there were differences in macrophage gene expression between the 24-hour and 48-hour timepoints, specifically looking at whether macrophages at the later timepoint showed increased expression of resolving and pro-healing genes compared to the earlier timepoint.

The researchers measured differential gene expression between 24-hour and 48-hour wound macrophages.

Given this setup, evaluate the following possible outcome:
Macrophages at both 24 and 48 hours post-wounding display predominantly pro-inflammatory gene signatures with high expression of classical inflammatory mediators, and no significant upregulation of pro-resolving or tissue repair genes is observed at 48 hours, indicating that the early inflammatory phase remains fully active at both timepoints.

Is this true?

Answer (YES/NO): NO